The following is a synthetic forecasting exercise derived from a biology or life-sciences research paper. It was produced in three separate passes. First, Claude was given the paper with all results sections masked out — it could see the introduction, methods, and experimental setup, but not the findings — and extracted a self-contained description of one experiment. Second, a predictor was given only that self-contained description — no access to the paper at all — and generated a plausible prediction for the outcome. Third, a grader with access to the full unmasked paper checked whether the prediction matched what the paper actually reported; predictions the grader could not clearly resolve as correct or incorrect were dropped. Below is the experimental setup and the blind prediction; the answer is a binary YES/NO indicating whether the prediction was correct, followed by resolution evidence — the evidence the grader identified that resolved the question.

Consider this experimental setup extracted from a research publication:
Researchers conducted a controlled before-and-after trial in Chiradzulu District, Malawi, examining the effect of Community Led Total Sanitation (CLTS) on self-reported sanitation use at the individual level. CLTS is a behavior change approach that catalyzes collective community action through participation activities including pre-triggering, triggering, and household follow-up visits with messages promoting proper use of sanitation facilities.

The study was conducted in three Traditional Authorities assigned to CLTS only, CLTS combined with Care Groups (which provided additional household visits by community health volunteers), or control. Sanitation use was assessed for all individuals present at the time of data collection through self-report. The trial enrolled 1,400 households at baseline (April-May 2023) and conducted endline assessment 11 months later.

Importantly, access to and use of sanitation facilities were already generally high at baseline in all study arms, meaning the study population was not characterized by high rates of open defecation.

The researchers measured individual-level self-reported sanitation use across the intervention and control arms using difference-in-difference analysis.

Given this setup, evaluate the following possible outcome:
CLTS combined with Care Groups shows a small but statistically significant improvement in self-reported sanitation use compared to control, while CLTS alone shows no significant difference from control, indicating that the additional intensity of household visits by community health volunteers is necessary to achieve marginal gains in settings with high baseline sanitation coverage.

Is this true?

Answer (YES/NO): NO